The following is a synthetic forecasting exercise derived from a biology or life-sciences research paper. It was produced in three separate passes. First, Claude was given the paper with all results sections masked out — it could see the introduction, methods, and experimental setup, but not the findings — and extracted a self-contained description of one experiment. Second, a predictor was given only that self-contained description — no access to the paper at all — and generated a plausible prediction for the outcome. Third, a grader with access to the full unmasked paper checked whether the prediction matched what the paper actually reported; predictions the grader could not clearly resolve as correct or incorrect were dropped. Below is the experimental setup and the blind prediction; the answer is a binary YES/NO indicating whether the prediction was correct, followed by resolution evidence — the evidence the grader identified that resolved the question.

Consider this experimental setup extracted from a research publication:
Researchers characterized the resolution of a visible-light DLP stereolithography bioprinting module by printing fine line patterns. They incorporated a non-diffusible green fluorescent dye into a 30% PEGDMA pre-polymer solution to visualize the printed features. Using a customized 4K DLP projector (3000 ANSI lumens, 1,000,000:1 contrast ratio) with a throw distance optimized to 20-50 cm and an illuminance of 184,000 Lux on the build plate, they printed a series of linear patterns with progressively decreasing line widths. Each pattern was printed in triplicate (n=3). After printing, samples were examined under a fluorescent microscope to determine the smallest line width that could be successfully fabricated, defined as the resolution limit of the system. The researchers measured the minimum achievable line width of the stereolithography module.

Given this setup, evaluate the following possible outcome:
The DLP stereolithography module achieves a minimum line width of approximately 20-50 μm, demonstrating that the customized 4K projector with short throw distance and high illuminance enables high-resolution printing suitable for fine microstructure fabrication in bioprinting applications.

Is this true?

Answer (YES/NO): NO